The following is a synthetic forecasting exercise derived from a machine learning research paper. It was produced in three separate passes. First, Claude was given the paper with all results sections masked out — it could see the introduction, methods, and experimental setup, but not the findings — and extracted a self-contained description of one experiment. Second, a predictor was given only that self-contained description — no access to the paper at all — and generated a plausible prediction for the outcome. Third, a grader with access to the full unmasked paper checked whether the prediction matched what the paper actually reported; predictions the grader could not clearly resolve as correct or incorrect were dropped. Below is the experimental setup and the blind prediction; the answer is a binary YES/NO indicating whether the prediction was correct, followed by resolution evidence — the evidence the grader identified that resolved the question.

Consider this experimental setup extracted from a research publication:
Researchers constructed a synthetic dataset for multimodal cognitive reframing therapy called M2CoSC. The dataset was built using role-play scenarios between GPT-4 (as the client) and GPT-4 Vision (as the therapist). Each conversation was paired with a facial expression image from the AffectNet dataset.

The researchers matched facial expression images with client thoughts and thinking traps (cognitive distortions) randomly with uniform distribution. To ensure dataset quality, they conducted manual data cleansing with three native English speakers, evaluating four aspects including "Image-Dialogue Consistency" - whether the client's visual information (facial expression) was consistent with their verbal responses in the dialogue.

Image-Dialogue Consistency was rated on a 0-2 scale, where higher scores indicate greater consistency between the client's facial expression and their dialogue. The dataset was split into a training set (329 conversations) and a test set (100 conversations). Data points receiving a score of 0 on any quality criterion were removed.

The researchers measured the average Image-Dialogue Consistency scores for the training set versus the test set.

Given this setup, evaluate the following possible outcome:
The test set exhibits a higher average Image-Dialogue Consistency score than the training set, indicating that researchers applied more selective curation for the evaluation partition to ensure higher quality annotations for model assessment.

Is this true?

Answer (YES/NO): YES